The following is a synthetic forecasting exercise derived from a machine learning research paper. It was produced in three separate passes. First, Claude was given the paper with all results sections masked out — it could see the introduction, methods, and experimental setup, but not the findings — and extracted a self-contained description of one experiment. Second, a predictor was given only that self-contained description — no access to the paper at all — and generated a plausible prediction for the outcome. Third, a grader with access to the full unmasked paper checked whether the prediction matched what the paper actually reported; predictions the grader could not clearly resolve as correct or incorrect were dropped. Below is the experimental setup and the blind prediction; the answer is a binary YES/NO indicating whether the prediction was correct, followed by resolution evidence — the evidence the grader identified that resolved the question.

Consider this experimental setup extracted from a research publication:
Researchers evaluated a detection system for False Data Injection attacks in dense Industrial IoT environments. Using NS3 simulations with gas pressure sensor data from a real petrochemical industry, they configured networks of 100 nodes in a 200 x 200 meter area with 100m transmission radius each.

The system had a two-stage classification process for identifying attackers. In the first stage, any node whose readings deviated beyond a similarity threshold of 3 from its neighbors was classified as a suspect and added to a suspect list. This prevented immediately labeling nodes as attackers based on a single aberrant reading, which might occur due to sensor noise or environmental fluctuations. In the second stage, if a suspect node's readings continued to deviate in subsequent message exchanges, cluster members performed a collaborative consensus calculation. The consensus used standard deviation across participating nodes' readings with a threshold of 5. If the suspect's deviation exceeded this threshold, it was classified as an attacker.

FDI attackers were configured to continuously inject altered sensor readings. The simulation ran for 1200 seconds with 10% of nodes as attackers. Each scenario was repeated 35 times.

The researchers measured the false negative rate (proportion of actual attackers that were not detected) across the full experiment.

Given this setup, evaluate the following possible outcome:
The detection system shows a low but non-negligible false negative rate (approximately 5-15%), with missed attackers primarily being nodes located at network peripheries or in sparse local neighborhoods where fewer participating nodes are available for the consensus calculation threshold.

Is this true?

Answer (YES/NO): NO